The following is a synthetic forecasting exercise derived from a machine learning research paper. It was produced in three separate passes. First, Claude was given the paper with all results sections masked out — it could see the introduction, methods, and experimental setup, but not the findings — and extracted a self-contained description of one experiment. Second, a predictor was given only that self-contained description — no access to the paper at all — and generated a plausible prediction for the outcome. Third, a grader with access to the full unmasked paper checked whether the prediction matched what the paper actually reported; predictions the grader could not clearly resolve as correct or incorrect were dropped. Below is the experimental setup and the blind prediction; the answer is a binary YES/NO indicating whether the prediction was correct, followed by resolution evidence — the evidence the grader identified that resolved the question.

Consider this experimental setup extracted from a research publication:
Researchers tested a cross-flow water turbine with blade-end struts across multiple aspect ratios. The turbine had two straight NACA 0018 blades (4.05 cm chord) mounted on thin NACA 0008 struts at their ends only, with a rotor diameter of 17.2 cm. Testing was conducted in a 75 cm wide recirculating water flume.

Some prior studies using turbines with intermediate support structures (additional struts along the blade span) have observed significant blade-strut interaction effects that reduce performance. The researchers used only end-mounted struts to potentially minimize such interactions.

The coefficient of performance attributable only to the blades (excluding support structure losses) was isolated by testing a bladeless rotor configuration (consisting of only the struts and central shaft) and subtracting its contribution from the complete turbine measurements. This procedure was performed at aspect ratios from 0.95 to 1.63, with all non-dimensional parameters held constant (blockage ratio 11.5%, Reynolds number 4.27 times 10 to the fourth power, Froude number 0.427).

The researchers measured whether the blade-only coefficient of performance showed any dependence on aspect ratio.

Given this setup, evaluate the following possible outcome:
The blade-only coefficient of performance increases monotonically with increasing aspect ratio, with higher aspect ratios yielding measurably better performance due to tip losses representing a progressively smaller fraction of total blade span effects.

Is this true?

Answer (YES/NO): NO